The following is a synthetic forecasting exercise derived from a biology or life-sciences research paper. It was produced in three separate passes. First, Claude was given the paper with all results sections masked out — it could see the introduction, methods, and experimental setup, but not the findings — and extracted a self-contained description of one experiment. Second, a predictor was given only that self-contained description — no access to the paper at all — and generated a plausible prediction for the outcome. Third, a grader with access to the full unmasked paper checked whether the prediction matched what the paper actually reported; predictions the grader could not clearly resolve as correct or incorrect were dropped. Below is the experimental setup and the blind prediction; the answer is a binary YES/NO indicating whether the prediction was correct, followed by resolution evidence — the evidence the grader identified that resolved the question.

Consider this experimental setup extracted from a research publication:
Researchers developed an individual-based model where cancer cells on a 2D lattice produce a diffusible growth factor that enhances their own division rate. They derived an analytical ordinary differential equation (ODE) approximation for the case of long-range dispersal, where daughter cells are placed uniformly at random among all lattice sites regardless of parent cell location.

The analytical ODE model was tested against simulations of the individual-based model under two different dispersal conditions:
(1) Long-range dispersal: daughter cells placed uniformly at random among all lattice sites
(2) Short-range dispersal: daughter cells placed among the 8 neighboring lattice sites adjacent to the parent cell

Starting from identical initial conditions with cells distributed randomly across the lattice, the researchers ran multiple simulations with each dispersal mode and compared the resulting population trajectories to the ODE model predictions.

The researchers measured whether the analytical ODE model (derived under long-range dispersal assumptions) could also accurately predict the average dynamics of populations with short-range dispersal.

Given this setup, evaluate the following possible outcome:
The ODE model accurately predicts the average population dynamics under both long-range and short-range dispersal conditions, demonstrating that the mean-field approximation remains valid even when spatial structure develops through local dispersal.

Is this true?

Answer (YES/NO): NO